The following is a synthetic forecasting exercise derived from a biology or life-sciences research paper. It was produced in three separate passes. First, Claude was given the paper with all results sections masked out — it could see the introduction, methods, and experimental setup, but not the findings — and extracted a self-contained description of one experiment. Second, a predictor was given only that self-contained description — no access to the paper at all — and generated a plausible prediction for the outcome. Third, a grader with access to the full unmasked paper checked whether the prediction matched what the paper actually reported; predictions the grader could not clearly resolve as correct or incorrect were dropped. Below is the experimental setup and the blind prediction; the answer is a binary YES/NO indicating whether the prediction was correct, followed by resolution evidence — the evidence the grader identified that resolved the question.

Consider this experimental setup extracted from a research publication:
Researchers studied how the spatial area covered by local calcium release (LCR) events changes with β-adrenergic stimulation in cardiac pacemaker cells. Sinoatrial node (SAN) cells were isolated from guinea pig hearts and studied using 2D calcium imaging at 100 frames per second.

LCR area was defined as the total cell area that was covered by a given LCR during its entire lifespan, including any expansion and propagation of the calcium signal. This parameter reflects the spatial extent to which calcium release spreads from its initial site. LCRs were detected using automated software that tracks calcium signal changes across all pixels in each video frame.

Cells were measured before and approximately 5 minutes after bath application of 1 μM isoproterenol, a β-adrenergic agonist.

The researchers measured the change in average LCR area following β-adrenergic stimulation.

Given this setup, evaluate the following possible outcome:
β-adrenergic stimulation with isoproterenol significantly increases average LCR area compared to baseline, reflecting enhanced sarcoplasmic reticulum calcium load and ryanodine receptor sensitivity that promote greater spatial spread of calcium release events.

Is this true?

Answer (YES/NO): YES